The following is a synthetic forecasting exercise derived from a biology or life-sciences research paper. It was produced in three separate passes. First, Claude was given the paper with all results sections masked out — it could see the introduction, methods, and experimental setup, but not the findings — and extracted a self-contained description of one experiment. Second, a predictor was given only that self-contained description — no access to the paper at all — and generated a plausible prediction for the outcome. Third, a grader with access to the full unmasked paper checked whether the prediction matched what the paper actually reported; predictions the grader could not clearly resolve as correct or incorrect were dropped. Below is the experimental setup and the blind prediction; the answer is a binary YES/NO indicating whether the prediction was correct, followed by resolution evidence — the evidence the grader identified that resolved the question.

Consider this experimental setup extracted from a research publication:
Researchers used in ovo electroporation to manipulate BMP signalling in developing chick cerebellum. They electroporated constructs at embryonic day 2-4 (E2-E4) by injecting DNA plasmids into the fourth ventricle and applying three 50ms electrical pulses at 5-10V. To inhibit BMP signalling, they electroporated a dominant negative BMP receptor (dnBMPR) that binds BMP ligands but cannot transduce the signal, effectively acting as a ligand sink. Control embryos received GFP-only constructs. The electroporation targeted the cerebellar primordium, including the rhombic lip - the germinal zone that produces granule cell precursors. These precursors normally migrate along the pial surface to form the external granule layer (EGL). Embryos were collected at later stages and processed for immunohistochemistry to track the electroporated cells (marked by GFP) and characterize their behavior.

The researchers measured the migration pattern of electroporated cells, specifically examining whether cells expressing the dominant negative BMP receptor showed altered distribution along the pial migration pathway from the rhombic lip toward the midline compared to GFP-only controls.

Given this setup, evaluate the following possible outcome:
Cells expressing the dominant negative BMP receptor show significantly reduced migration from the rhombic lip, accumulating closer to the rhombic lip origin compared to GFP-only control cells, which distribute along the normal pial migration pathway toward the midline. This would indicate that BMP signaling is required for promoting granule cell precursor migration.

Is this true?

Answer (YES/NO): YES